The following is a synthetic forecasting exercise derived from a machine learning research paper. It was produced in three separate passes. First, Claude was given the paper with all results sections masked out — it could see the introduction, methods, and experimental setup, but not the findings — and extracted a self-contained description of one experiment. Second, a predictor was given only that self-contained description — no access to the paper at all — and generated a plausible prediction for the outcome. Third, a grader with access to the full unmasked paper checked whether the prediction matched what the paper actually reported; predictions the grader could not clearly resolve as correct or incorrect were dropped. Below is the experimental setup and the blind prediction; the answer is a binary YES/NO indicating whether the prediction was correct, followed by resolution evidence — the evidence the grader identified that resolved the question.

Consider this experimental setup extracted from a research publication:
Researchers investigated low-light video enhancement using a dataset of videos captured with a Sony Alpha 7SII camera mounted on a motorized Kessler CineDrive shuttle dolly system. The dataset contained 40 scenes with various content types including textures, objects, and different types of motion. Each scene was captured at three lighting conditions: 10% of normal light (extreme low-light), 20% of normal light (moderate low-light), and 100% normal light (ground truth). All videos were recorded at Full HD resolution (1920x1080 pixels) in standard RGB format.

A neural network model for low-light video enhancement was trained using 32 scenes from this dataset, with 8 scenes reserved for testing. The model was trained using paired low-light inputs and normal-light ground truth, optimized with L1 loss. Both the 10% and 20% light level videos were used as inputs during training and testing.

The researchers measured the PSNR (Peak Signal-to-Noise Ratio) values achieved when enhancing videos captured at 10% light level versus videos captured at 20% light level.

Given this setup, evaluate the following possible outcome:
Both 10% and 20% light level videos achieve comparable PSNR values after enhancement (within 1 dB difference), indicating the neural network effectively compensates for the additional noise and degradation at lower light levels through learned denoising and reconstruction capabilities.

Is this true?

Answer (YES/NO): NO